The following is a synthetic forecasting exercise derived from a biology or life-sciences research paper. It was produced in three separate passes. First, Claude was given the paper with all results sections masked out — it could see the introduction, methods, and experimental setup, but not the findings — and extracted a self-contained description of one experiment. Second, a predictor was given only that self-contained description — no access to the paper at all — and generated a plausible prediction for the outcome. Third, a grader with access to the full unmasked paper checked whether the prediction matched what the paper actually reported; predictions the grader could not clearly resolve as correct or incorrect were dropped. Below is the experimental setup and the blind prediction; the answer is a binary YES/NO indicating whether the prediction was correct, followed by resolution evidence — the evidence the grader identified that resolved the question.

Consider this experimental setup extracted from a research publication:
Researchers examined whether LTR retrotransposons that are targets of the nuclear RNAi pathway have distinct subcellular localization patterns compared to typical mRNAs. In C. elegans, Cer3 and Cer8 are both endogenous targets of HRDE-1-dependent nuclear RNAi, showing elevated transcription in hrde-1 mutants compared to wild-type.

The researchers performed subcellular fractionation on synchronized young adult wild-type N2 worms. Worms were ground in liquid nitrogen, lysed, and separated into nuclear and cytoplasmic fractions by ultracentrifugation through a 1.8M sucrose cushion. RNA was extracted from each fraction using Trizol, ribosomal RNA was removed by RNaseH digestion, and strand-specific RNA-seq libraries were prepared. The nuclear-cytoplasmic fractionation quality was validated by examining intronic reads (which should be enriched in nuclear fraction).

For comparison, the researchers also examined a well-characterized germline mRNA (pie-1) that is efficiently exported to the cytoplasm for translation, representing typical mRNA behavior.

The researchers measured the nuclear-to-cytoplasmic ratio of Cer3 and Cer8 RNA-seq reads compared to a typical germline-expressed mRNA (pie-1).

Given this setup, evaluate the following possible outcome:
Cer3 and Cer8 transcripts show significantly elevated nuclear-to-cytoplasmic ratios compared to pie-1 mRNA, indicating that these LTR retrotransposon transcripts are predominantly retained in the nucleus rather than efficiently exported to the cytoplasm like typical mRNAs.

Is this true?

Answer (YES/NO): YES